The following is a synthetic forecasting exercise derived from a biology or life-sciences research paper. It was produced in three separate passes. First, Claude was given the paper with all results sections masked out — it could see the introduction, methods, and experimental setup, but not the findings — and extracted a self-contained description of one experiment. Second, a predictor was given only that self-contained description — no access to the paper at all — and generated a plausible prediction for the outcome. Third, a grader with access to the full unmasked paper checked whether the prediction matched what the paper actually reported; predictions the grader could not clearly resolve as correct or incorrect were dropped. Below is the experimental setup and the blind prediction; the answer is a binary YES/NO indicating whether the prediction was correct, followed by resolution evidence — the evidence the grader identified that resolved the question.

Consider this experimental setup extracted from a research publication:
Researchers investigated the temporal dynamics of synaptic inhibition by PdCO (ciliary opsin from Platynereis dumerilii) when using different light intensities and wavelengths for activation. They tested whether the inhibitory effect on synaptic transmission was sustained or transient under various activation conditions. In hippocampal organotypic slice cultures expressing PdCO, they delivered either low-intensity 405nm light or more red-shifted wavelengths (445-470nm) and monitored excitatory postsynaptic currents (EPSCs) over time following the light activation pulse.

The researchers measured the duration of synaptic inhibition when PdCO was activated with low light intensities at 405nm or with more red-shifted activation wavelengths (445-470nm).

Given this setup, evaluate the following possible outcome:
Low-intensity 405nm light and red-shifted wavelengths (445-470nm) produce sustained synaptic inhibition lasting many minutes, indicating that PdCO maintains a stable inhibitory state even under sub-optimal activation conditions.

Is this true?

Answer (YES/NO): NO